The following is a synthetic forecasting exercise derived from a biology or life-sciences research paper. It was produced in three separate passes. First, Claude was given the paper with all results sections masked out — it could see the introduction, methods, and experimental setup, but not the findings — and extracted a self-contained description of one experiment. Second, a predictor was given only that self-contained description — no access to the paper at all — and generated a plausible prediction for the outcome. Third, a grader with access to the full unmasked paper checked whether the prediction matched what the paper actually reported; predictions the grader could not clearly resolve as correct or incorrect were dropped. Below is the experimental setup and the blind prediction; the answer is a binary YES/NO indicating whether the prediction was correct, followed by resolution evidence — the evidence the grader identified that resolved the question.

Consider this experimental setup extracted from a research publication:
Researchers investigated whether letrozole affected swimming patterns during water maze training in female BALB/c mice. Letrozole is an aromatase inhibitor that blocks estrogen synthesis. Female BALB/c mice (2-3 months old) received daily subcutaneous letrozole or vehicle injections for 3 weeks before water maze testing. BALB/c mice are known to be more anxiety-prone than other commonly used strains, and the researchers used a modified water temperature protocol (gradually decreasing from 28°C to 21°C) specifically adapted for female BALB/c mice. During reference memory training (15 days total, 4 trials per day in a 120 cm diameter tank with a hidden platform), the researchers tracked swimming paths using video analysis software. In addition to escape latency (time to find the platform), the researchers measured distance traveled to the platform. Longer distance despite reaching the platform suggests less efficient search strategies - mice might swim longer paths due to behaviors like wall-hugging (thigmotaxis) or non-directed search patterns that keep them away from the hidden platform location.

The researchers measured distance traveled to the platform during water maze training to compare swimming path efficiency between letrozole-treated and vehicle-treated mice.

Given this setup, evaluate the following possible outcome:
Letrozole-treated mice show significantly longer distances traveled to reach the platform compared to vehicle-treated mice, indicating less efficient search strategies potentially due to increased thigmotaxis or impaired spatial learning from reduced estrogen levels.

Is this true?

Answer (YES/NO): NO